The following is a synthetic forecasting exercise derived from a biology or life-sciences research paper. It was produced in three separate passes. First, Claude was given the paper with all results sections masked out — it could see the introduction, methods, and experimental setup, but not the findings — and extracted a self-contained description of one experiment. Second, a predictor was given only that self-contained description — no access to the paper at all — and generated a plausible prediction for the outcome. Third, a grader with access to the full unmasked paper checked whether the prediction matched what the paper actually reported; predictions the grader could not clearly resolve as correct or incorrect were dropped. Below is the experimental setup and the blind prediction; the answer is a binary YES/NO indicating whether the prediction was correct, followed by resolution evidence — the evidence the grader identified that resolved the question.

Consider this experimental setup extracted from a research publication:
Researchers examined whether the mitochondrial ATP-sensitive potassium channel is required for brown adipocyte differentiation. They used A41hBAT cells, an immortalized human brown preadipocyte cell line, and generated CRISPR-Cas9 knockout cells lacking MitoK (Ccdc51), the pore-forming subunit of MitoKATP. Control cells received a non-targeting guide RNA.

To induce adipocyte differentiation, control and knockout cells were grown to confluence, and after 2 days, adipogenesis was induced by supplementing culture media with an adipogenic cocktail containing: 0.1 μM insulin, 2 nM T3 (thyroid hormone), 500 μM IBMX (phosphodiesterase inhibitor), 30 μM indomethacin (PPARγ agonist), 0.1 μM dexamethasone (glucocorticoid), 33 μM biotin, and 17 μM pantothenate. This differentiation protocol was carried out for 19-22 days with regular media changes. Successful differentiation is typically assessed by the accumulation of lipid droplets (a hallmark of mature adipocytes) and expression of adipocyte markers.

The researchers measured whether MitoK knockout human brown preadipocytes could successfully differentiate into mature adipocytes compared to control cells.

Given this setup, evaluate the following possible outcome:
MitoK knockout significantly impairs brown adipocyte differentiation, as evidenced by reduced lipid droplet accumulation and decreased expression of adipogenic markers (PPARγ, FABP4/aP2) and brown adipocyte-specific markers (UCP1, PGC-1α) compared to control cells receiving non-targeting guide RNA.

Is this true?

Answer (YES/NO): NO